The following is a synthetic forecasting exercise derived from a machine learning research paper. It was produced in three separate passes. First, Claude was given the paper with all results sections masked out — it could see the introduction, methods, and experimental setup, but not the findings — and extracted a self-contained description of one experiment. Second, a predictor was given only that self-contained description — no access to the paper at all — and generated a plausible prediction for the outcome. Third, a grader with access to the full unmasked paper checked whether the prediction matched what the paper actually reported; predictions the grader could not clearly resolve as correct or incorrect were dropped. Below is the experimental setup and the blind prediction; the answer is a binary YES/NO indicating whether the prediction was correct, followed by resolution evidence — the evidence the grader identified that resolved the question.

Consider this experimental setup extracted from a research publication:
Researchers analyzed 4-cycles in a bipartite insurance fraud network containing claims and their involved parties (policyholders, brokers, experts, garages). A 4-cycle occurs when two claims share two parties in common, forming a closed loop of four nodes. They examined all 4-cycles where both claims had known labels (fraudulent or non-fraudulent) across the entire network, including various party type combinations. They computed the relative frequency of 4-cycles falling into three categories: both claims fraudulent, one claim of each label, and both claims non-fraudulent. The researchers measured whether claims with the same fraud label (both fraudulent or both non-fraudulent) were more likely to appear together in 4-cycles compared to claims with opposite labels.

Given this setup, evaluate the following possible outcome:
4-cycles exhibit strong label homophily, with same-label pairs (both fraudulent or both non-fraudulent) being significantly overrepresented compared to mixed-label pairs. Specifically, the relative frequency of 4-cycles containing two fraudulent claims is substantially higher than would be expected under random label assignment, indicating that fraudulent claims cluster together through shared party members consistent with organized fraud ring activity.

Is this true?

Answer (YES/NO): YES